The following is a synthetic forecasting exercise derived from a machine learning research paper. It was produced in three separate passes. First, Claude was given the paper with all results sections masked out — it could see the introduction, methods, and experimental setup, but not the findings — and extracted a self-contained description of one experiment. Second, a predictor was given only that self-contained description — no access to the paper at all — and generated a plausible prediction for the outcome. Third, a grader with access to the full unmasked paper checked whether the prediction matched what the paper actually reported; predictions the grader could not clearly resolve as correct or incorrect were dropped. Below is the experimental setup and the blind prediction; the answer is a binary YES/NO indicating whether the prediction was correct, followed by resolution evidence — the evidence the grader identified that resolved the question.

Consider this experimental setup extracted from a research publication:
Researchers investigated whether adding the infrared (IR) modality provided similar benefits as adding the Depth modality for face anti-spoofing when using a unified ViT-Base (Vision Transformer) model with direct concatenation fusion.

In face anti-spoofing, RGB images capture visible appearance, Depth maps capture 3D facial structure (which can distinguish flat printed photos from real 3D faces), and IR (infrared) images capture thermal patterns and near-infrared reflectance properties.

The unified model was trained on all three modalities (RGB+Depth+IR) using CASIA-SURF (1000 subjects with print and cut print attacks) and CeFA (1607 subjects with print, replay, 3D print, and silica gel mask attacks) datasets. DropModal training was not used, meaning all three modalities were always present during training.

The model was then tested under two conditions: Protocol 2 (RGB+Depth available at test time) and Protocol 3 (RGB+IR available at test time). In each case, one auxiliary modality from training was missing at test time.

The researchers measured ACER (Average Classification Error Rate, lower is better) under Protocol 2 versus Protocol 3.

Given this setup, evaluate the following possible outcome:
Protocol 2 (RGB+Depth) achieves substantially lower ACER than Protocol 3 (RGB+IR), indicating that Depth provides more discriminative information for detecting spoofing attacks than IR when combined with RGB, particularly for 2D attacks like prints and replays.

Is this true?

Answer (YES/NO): YES